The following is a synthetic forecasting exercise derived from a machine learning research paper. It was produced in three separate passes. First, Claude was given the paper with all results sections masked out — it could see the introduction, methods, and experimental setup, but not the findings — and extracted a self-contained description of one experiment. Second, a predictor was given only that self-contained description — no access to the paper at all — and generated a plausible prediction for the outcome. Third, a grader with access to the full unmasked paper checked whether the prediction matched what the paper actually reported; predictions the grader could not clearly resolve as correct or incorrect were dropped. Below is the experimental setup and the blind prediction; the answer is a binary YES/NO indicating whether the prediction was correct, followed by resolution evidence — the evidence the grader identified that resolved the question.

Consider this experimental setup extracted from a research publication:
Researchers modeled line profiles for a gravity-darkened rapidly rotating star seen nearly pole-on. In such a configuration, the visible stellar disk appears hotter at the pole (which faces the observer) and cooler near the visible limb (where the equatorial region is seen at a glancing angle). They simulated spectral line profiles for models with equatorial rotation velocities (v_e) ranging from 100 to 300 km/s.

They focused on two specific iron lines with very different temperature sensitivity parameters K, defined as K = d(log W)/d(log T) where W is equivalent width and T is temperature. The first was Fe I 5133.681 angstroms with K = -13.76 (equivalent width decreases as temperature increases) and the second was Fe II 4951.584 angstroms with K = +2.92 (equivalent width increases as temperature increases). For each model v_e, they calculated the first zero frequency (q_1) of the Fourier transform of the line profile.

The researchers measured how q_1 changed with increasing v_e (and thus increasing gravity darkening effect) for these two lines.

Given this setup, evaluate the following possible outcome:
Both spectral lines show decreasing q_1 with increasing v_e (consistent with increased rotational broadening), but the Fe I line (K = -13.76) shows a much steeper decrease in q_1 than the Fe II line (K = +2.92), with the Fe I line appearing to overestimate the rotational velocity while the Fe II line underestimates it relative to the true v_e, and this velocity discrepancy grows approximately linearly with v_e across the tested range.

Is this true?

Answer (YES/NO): NO